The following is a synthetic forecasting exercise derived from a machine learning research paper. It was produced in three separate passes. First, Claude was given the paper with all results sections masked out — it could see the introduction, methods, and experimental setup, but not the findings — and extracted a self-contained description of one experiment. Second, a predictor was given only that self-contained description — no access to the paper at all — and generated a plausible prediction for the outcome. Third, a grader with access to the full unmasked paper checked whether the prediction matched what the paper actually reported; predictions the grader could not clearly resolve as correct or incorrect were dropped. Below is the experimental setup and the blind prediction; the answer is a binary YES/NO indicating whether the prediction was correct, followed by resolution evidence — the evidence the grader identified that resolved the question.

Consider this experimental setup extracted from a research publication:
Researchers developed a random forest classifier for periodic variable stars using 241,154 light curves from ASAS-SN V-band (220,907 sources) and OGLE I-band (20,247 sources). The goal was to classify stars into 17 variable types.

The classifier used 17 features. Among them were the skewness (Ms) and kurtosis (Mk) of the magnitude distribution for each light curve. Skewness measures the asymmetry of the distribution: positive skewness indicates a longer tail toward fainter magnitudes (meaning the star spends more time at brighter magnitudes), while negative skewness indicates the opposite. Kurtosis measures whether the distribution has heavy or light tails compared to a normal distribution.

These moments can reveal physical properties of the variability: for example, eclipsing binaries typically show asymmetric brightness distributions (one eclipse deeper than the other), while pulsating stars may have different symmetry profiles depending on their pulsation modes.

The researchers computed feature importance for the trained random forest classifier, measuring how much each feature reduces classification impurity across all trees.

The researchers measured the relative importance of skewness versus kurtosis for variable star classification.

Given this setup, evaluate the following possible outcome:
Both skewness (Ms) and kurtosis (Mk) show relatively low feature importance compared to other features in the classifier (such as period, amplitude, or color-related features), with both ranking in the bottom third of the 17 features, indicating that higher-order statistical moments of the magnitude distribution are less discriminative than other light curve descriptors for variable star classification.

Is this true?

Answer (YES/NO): NO